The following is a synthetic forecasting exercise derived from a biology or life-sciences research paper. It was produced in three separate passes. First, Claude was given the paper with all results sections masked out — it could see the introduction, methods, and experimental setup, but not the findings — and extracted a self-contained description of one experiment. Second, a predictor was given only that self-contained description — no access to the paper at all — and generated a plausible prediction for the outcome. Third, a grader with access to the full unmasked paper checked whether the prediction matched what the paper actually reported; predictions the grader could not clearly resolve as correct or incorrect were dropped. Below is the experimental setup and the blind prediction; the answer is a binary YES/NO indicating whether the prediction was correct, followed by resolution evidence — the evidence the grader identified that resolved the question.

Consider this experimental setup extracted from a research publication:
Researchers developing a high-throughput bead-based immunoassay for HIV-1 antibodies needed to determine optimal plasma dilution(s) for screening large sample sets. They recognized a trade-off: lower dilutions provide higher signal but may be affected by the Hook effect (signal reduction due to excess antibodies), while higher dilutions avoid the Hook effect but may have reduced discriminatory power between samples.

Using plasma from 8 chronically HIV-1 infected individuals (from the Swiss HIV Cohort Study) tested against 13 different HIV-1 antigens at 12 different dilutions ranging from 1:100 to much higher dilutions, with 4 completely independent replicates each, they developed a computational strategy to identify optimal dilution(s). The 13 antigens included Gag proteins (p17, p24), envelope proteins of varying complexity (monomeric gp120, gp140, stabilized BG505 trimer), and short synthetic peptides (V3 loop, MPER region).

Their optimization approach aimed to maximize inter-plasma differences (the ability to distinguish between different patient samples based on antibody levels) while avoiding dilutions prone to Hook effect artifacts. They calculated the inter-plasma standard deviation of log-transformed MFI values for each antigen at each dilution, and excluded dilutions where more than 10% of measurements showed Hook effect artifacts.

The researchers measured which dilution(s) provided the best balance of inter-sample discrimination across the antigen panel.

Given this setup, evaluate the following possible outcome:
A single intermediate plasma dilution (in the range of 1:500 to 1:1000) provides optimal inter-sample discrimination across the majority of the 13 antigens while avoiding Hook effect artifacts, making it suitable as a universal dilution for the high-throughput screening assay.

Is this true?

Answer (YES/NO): NO